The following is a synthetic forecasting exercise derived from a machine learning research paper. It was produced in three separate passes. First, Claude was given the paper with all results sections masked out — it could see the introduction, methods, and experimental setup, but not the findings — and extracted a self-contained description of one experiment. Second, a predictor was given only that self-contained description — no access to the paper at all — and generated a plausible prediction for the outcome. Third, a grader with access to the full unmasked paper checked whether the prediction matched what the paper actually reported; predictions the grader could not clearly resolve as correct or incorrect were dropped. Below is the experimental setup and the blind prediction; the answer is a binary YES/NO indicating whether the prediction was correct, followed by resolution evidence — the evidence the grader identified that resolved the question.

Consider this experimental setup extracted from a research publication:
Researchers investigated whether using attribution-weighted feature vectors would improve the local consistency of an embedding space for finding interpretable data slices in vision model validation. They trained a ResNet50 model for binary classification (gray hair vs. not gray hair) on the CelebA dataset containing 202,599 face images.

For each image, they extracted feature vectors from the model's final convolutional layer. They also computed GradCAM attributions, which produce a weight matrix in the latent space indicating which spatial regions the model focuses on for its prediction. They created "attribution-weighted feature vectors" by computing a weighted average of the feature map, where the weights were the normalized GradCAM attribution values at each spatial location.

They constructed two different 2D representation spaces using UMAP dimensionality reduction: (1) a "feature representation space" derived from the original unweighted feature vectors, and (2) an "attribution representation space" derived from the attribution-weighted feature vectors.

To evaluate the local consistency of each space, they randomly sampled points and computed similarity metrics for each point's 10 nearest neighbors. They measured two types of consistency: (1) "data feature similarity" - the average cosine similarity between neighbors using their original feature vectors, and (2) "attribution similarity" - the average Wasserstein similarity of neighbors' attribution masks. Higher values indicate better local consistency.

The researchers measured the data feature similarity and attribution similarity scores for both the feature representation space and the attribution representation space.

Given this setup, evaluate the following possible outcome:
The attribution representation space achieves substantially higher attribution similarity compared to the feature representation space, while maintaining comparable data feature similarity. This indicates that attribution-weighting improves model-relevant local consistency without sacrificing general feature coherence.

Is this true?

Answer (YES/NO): YES